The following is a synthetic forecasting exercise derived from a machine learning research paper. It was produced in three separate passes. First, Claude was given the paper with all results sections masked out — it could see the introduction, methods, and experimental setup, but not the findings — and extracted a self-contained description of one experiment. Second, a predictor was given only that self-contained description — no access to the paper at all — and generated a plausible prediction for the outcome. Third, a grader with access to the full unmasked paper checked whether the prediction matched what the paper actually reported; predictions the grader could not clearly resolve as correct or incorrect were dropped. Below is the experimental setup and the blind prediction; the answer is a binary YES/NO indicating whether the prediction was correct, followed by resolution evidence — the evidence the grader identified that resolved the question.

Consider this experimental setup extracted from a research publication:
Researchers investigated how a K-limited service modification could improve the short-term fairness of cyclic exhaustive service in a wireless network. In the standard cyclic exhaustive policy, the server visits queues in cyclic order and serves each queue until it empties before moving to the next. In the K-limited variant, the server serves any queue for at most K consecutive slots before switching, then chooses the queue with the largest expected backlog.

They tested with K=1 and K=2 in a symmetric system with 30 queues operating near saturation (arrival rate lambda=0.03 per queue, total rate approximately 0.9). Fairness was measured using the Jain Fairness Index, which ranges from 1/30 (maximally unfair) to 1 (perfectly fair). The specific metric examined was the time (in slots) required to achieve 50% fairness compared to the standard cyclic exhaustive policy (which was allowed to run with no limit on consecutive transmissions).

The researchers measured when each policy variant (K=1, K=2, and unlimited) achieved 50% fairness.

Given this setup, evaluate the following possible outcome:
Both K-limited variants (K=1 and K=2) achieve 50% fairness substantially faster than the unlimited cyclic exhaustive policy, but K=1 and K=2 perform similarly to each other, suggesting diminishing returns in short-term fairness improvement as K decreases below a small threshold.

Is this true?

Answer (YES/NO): YES